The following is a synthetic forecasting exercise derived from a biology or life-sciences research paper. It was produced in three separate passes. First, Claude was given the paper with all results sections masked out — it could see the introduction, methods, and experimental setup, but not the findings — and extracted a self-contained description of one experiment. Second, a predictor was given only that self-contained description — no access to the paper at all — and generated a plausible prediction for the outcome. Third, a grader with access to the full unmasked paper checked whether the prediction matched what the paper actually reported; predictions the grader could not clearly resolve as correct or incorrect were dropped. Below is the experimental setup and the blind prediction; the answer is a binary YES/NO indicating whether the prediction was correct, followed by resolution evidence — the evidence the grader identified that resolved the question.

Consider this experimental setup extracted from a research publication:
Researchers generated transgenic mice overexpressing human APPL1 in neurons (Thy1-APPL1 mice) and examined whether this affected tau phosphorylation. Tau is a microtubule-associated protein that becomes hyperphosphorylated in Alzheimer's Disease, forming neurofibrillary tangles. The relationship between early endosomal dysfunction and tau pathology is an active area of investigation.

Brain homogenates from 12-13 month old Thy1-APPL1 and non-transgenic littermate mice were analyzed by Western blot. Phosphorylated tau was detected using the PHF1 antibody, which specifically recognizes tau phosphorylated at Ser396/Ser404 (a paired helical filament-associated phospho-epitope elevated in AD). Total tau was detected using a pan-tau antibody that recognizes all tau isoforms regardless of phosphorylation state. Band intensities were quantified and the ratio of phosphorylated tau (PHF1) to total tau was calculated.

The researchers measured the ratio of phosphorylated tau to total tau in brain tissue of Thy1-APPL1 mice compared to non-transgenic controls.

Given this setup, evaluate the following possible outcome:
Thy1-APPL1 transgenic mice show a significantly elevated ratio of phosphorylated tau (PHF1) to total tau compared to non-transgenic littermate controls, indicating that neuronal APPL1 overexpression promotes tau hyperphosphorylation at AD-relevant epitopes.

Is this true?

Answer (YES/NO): YES